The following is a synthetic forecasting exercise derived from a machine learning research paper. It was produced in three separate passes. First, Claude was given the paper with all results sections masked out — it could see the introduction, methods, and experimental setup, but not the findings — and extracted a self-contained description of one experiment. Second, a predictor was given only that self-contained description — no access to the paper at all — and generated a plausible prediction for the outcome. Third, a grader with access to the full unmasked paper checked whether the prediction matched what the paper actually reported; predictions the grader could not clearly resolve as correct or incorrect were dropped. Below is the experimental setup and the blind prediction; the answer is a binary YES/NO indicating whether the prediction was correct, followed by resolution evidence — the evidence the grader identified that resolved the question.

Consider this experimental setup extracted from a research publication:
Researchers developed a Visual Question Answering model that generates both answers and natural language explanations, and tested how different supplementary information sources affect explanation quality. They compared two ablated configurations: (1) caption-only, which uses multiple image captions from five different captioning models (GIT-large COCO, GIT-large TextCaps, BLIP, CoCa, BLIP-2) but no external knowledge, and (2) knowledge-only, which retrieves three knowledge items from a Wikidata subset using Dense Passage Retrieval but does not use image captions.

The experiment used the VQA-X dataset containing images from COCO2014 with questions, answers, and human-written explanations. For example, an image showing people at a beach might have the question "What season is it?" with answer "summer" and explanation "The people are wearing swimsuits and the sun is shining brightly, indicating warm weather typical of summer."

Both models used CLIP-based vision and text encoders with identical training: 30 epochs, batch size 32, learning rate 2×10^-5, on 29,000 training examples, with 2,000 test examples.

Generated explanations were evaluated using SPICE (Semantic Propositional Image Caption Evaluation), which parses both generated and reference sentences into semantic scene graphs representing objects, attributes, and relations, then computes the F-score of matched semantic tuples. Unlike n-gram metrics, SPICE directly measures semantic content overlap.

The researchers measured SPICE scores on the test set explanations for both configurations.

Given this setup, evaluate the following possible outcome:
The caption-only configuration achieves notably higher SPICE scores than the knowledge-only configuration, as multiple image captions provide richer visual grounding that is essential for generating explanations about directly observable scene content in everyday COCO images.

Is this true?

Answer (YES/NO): NO